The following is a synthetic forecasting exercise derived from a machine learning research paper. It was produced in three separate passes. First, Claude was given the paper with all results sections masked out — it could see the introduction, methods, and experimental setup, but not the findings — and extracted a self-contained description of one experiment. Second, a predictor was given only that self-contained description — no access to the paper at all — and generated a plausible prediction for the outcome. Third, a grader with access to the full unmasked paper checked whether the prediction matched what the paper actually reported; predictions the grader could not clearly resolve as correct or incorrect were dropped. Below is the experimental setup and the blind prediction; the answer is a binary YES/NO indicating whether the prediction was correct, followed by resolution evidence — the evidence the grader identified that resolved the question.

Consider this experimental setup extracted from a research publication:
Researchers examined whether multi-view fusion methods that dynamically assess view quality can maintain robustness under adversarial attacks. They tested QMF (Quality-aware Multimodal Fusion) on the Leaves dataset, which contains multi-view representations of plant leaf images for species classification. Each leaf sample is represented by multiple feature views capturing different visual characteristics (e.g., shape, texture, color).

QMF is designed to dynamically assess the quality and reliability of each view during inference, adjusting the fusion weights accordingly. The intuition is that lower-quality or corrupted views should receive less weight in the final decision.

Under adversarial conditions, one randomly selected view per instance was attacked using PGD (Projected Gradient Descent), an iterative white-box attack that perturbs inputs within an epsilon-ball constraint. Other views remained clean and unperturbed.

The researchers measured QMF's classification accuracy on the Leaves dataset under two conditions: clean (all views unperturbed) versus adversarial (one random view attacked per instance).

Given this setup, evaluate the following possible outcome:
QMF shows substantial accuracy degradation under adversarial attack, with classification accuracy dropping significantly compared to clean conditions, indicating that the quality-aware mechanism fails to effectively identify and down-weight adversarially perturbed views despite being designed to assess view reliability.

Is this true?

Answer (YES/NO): YES